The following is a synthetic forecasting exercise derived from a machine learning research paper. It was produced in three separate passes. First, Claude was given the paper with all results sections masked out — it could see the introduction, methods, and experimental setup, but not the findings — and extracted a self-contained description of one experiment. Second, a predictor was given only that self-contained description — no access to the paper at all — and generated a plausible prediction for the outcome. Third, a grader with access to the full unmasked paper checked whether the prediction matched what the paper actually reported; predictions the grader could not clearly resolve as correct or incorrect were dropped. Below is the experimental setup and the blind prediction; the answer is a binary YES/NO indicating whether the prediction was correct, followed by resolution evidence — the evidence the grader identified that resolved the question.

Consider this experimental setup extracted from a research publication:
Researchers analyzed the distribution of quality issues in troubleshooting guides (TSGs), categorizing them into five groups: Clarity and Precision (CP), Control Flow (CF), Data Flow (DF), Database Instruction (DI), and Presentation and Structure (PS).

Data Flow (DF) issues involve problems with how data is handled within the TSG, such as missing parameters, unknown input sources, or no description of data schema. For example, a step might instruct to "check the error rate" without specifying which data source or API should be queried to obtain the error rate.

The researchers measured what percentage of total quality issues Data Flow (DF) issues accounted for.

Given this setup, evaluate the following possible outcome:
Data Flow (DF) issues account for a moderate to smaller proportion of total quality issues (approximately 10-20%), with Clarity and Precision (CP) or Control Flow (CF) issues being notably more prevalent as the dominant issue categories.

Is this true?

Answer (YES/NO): NO